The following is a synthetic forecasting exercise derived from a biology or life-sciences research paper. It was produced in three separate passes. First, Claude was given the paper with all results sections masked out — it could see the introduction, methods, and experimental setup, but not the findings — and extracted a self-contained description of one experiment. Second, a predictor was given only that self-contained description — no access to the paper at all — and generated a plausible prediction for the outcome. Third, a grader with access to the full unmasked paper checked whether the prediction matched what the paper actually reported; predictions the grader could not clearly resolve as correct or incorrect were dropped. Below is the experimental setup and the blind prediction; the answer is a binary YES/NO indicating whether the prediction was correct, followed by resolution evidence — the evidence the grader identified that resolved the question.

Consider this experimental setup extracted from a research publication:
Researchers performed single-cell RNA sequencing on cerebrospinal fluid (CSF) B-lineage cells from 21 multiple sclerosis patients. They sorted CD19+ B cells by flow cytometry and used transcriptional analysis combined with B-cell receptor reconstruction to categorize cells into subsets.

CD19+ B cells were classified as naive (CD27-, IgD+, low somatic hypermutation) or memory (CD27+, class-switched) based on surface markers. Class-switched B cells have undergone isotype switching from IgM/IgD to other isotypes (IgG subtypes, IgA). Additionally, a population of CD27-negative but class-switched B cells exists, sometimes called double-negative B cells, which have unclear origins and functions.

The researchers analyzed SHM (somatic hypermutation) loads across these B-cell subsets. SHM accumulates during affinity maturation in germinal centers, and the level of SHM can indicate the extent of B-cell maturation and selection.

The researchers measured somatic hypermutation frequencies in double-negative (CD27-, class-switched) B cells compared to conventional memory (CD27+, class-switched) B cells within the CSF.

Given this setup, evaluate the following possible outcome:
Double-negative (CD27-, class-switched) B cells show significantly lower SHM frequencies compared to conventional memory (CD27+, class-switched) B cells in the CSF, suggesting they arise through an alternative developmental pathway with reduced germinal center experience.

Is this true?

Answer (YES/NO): YES